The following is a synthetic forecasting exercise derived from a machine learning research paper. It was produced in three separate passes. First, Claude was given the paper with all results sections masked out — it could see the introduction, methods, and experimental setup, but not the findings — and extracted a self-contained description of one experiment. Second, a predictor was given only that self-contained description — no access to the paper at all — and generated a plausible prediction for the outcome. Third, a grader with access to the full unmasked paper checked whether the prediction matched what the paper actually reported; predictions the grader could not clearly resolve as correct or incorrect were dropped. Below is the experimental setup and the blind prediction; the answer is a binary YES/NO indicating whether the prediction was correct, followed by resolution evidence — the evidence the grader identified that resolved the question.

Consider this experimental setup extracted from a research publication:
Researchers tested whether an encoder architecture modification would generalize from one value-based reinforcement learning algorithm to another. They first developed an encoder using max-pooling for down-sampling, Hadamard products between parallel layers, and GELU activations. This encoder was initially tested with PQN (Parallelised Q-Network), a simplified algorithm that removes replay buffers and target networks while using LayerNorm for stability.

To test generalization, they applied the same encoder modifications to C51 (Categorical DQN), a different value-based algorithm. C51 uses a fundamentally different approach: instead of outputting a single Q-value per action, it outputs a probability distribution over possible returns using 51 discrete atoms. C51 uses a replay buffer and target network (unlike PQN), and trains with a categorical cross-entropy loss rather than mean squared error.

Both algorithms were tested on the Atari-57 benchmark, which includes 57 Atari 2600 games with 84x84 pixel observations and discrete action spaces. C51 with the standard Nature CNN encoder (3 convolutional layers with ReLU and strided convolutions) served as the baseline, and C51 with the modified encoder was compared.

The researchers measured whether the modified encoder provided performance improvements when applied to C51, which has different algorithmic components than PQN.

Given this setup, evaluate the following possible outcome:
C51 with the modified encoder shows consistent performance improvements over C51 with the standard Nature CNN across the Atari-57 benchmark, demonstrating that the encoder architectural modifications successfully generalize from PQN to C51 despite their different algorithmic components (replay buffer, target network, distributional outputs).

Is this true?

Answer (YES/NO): NO